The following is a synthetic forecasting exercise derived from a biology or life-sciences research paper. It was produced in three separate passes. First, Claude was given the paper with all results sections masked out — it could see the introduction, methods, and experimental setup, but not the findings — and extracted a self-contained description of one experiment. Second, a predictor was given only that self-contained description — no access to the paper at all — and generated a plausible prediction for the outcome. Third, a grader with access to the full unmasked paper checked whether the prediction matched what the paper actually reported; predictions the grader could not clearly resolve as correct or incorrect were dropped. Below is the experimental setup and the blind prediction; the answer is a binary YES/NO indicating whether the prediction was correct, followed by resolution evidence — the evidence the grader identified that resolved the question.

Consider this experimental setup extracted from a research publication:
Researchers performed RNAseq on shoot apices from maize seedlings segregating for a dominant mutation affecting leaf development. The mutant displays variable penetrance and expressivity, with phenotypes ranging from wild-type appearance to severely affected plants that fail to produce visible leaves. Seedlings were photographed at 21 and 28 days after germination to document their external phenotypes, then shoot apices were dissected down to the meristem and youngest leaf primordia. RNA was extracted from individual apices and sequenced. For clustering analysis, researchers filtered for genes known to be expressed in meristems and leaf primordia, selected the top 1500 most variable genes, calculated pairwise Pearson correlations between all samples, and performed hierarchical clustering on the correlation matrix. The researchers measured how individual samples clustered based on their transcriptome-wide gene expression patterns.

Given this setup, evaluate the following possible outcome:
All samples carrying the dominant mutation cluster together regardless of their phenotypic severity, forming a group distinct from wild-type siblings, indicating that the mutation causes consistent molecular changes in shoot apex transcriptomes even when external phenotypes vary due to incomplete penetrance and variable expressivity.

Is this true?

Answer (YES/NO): NO